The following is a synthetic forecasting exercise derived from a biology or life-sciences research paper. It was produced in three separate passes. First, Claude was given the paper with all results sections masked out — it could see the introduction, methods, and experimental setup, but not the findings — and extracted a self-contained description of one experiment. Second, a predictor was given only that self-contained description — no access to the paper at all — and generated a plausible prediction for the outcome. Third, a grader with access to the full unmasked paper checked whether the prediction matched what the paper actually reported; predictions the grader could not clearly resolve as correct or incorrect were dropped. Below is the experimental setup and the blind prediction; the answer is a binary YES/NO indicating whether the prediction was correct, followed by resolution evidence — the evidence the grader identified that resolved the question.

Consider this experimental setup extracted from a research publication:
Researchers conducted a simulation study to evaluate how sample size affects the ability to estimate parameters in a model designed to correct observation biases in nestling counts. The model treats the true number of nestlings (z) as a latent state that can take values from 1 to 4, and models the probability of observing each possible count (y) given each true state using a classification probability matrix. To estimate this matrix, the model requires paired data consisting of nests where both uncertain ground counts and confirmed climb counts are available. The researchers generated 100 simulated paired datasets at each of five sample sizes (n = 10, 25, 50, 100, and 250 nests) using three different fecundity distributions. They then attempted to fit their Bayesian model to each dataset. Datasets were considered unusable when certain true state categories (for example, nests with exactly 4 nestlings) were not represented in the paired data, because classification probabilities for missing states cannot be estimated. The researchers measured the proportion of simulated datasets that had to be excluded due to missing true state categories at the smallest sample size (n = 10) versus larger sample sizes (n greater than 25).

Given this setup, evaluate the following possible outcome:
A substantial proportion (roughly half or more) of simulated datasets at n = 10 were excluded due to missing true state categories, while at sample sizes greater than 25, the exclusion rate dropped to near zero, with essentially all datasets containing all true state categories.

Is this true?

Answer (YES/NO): NO